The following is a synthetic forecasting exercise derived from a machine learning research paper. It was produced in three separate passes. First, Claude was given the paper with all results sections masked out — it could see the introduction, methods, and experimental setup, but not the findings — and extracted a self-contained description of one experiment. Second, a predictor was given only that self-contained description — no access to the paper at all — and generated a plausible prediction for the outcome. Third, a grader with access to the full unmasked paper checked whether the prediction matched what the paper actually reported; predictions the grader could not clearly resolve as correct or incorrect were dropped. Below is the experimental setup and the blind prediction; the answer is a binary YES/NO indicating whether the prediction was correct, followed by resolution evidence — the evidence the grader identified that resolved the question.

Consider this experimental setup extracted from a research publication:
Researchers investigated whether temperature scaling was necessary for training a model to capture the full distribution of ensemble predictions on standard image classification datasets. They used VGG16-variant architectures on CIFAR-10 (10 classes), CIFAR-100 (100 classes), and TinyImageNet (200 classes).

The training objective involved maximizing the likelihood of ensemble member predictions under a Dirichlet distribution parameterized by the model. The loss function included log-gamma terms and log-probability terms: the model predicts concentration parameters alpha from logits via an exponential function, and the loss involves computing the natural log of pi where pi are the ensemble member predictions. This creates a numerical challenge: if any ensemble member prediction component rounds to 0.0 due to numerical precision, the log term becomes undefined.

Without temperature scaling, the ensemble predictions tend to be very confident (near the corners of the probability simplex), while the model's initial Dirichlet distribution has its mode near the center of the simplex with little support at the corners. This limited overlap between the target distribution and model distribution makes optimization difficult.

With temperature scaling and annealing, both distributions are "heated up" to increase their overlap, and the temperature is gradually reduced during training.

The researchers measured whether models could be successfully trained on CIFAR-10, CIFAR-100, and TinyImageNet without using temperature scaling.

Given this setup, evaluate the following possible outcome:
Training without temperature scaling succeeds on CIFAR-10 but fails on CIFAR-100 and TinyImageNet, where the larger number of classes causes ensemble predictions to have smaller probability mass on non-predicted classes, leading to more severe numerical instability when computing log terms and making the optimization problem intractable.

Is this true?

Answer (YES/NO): NO